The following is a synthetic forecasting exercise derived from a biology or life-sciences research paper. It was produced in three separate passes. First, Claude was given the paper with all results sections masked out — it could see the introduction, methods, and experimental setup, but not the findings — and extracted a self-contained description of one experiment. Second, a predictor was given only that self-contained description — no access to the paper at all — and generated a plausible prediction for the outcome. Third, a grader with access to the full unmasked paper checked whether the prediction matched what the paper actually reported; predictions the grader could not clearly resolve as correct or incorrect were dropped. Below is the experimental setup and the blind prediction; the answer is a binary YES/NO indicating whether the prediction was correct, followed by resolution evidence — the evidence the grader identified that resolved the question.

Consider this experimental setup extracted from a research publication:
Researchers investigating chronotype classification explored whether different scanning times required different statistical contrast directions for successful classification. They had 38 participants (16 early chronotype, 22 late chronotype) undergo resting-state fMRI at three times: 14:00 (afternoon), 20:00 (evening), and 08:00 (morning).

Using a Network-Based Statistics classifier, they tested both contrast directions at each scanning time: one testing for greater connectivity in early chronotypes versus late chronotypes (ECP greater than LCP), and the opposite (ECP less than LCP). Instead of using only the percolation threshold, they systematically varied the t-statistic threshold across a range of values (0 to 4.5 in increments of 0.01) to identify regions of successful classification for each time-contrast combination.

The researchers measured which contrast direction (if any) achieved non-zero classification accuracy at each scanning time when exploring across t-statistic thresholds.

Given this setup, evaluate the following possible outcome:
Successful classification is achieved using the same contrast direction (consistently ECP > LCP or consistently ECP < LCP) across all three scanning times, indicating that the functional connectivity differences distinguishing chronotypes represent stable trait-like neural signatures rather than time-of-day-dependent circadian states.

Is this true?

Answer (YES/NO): NO